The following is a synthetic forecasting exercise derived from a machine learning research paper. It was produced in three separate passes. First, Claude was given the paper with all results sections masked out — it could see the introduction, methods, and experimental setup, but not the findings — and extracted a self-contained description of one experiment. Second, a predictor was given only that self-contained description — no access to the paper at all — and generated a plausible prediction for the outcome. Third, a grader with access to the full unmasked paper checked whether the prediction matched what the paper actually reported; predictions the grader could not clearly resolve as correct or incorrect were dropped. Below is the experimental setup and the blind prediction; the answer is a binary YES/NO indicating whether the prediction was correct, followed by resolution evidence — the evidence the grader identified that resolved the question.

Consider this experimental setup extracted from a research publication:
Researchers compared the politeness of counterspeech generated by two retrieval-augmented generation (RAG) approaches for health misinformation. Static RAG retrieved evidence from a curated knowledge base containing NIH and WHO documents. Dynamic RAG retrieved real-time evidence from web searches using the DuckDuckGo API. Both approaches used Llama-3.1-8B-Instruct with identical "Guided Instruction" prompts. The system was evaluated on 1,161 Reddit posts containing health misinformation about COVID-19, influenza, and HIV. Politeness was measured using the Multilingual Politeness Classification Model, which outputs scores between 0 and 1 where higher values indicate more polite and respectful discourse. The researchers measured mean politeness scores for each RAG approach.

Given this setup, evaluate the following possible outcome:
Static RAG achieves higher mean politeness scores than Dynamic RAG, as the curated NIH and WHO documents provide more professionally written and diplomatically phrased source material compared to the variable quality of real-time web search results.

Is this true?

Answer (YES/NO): NO